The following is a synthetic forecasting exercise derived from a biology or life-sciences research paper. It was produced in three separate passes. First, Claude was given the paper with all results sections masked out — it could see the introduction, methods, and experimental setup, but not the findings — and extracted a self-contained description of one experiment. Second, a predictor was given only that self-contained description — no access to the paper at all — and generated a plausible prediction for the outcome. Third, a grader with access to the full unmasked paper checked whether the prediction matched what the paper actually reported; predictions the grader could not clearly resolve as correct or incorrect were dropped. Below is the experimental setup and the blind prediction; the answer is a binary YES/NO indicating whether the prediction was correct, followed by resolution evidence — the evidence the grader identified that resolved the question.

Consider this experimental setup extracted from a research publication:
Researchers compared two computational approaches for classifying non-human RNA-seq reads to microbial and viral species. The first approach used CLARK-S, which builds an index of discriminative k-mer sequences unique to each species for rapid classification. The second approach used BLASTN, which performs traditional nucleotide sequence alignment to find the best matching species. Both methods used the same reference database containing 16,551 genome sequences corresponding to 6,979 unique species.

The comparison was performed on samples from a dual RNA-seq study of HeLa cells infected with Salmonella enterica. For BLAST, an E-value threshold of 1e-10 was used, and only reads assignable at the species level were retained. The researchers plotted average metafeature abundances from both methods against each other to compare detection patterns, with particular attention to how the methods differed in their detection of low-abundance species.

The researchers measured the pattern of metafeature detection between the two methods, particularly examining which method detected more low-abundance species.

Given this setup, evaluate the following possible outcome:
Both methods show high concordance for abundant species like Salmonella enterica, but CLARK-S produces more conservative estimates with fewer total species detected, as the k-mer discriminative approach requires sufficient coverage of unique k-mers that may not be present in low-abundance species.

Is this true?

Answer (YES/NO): YES